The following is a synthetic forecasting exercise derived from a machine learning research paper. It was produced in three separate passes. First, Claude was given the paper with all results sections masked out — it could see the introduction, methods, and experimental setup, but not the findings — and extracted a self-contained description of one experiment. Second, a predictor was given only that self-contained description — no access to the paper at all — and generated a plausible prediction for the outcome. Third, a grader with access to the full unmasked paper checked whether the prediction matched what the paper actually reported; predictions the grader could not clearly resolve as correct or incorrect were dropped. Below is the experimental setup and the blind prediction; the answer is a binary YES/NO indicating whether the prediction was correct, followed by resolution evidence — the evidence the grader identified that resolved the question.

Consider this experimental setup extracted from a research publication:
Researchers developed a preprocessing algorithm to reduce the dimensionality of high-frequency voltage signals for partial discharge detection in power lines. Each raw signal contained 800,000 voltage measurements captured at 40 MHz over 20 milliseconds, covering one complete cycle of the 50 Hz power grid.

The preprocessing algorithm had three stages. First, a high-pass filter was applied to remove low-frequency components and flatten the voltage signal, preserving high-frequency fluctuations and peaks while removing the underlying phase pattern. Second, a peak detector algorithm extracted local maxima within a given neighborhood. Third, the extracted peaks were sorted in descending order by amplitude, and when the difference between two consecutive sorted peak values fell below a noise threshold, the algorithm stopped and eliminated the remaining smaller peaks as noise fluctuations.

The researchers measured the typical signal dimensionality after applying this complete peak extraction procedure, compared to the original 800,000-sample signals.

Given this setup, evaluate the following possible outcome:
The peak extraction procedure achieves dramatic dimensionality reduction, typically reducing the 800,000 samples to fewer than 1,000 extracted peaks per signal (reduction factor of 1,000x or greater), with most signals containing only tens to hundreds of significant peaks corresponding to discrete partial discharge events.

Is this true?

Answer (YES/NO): YES